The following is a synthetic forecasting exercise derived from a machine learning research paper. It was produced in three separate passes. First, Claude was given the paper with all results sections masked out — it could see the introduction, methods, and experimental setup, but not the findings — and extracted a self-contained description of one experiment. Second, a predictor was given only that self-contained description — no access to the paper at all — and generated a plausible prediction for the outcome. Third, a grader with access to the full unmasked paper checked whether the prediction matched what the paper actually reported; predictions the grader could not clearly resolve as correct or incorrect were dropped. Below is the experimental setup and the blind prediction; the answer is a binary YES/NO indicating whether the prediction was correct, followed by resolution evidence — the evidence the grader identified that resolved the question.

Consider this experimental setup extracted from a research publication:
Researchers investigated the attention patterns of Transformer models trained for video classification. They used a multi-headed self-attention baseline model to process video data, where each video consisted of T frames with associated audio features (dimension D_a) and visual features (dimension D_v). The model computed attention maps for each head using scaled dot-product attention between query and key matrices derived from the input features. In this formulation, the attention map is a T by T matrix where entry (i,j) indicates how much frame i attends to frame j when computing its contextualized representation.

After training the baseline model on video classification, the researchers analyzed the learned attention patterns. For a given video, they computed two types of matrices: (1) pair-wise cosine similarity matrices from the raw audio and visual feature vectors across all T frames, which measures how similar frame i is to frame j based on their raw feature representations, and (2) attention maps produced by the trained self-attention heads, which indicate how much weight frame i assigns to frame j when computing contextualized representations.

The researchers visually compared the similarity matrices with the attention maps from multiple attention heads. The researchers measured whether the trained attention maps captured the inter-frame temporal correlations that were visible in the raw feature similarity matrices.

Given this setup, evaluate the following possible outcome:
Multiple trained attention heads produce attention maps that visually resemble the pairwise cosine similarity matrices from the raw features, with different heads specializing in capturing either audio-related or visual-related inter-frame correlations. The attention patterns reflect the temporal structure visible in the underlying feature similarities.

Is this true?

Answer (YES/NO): NO